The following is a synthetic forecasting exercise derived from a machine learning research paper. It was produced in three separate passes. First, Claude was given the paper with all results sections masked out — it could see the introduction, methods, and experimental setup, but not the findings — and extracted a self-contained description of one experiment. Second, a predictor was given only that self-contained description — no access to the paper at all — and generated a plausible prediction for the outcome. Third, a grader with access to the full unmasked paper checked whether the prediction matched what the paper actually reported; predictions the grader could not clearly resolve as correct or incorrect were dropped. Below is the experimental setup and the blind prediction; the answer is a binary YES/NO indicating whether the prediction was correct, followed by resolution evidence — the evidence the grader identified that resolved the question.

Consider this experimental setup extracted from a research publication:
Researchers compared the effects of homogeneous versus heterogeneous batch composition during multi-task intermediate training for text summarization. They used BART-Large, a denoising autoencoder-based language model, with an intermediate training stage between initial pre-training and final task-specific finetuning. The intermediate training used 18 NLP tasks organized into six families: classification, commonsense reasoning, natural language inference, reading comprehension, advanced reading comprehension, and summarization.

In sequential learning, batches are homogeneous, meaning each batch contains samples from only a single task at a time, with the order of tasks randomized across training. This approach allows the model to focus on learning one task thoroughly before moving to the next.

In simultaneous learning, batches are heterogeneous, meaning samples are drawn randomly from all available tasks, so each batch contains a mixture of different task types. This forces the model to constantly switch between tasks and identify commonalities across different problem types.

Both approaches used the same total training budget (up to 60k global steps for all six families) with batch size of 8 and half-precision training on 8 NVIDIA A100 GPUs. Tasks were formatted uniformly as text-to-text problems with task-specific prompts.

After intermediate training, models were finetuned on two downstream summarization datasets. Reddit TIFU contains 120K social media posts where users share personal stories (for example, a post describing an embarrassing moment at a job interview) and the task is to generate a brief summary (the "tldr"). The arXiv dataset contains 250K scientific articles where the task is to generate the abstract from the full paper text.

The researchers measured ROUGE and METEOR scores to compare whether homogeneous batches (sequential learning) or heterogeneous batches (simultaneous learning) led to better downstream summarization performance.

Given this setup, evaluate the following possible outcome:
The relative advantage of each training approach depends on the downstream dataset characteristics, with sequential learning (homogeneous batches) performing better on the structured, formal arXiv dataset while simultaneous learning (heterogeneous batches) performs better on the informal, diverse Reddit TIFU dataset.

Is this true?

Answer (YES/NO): NO